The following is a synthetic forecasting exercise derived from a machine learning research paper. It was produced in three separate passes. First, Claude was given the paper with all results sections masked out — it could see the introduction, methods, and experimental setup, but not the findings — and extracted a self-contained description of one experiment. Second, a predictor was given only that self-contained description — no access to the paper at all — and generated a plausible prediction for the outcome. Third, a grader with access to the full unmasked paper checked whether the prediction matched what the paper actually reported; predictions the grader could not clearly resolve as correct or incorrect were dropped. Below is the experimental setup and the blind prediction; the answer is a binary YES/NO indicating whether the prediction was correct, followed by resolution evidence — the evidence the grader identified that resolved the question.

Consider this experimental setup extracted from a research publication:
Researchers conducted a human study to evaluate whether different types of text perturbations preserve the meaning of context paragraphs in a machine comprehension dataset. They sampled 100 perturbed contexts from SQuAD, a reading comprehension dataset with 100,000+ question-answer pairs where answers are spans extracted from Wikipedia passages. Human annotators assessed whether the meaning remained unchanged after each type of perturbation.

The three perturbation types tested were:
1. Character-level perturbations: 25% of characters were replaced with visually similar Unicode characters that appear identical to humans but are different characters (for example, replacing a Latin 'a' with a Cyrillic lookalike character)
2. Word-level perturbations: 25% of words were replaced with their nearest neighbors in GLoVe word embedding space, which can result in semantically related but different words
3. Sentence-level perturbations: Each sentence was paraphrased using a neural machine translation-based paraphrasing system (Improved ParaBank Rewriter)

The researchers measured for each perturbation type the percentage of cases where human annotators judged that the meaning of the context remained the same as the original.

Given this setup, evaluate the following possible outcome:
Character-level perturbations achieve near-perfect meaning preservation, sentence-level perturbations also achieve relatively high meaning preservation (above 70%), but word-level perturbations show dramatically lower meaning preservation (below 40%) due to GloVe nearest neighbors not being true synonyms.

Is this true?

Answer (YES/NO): NO